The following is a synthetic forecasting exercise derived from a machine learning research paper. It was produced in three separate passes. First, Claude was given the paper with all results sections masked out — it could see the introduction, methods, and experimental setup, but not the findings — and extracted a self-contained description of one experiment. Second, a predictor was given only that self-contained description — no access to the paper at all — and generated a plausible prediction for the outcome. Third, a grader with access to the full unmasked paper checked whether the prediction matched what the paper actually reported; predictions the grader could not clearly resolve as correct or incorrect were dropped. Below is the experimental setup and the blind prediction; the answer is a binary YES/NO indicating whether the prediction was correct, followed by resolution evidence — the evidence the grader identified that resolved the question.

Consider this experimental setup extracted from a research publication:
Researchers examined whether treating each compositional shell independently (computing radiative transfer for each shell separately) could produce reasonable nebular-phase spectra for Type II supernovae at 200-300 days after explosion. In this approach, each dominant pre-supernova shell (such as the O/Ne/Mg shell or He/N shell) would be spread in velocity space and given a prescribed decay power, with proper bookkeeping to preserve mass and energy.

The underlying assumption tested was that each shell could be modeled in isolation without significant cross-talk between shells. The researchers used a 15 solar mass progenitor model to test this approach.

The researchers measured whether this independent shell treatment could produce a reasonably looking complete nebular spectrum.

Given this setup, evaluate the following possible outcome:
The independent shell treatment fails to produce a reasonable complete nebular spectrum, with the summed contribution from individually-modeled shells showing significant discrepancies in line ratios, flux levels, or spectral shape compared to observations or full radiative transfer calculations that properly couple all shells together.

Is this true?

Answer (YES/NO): YES